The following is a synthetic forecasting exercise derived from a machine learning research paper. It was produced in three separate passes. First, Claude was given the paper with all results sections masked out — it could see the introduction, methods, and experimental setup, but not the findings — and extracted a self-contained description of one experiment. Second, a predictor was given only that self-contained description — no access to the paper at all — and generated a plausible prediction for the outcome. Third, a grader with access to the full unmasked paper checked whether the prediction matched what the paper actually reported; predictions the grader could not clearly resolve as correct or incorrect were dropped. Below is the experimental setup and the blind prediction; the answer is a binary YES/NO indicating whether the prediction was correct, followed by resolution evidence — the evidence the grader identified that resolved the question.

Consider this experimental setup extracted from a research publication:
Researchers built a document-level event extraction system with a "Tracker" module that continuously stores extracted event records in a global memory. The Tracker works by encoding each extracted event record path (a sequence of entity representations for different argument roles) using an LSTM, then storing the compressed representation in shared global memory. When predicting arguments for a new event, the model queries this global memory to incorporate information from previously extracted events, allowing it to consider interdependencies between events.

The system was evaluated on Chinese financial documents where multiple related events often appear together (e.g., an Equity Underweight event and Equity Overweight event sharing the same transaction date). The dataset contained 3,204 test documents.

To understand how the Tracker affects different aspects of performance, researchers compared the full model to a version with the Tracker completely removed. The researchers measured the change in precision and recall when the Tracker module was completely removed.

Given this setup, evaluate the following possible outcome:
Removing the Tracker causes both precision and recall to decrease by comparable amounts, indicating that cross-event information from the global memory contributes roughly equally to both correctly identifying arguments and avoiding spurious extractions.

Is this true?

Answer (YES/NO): NO